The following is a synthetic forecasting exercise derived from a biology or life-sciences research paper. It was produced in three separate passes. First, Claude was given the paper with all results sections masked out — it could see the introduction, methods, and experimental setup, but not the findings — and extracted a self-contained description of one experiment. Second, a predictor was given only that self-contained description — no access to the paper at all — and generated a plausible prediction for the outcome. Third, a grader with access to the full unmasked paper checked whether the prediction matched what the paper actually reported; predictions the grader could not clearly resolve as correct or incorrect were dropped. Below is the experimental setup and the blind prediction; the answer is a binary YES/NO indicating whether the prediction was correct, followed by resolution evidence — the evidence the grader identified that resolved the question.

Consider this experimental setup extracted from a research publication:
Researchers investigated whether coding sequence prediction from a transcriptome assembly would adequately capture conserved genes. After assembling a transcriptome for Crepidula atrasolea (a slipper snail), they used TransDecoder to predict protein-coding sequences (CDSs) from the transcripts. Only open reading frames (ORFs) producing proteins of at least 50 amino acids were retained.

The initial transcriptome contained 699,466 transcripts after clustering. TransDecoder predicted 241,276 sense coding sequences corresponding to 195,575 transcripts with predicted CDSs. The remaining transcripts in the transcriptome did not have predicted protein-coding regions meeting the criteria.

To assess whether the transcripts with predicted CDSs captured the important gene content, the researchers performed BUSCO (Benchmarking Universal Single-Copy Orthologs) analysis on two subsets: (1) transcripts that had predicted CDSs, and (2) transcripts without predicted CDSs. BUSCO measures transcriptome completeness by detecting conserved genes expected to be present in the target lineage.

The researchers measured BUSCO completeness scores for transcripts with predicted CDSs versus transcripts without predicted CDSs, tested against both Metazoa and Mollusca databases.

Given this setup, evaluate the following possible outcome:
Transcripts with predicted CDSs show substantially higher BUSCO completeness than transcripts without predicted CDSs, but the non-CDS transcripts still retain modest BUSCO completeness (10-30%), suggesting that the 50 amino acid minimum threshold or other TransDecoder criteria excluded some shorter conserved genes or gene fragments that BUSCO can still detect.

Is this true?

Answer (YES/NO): NO